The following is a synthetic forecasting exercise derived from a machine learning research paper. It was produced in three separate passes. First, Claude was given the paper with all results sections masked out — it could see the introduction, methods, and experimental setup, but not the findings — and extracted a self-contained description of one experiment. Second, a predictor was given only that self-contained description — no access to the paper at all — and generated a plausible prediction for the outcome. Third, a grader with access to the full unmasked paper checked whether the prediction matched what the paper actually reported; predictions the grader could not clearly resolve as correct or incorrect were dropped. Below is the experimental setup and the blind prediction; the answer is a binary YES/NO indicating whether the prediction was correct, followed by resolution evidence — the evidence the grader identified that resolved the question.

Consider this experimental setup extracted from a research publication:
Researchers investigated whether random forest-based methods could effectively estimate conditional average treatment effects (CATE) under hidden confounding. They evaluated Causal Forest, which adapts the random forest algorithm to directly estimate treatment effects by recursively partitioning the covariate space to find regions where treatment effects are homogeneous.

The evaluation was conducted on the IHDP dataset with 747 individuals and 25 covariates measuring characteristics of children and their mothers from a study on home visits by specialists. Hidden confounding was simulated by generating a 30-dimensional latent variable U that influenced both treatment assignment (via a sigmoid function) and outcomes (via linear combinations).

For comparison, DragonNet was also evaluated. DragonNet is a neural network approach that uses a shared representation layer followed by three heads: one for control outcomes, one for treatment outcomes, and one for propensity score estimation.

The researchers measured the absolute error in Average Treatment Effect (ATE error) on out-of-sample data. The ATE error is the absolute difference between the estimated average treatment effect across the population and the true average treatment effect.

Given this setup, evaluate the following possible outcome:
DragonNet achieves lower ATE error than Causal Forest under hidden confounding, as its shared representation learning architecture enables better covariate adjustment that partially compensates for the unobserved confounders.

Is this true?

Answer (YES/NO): YES